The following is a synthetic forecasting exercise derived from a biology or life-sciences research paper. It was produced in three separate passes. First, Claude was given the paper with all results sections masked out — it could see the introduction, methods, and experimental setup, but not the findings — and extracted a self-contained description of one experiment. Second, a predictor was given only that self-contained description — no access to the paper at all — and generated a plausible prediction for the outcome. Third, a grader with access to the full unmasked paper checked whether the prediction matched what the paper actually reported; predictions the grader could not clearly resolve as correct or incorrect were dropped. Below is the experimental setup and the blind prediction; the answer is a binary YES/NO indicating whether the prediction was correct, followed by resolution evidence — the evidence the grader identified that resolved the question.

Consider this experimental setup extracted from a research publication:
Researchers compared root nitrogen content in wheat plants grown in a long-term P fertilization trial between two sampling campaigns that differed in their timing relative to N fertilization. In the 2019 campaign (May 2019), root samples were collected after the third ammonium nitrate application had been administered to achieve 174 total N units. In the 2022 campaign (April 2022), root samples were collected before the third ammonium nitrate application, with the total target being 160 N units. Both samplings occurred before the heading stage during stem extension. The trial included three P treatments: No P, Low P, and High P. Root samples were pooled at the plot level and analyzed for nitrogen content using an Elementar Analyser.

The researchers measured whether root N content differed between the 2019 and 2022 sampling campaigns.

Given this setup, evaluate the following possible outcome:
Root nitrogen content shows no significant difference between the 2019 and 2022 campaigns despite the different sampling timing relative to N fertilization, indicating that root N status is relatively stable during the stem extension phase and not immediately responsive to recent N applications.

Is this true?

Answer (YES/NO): NO